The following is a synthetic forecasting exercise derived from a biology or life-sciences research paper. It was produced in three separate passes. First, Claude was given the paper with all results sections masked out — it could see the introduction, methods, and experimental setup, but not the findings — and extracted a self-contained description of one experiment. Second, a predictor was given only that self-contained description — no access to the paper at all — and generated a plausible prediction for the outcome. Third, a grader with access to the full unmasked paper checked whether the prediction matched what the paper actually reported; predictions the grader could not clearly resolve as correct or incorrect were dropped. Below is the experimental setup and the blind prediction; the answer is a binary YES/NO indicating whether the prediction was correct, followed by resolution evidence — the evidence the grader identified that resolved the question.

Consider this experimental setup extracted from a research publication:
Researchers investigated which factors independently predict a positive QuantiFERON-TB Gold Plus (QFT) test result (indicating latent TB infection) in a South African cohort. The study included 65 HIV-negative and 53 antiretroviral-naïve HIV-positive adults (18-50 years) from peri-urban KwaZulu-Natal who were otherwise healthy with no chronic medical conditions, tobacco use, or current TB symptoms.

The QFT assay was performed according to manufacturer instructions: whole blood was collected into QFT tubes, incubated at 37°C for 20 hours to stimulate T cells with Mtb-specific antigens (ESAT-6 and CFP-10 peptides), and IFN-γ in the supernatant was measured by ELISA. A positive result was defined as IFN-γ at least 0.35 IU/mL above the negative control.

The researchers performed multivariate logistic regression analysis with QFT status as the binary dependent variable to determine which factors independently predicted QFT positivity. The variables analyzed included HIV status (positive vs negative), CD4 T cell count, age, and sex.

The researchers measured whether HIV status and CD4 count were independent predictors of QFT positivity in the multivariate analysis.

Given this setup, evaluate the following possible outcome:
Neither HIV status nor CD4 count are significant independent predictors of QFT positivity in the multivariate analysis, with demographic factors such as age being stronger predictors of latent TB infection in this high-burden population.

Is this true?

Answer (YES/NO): NO